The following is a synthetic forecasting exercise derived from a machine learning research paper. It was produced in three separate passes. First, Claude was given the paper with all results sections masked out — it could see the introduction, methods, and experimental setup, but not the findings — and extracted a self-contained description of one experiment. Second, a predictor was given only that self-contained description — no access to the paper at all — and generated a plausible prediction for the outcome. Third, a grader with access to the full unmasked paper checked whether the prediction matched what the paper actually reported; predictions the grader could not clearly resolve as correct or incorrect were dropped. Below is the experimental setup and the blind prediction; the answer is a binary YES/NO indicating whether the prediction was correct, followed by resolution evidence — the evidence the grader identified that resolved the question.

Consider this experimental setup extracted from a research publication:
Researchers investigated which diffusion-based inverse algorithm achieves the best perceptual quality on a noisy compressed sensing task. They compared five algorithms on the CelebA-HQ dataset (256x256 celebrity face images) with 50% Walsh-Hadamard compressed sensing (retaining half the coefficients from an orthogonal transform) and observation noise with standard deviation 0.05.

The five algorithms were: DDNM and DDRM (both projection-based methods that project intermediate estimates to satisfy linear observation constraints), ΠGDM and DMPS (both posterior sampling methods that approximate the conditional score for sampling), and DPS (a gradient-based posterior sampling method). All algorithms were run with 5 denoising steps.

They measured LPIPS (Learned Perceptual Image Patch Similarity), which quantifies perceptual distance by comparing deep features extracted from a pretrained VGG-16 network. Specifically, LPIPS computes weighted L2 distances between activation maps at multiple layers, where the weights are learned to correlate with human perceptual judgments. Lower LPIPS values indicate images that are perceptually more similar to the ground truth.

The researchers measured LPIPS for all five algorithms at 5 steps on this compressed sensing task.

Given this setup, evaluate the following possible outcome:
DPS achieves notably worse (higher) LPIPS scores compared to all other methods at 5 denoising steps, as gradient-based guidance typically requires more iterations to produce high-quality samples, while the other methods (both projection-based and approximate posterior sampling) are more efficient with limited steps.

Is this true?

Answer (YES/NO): NO